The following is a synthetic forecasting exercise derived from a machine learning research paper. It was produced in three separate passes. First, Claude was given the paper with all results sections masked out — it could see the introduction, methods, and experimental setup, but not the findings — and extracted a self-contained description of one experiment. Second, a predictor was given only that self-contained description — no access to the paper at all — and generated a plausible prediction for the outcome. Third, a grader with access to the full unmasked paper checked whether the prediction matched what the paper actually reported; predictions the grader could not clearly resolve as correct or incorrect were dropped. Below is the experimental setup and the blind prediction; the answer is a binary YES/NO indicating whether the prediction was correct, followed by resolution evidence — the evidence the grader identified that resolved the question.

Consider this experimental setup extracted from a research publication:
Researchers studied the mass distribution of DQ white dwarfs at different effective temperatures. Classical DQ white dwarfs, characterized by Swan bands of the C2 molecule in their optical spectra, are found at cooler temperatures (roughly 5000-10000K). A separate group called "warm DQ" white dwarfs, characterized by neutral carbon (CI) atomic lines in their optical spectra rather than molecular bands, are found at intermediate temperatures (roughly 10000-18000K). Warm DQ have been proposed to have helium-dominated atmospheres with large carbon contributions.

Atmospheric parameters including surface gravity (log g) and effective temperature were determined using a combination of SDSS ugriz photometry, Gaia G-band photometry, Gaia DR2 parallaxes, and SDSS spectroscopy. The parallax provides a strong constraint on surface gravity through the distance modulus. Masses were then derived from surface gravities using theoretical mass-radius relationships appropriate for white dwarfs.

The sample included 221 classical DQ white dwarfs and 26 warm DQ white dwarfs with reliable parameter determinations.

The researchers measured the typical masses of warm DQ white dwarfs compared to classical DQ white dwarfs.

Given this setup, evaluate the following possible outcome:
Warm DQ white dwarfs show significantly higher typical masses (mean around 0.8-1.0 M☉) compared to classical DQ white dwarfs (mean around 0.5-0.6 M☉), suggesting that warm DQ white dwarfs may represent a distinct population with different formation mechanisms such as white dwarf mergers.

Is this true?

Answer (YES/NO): YES